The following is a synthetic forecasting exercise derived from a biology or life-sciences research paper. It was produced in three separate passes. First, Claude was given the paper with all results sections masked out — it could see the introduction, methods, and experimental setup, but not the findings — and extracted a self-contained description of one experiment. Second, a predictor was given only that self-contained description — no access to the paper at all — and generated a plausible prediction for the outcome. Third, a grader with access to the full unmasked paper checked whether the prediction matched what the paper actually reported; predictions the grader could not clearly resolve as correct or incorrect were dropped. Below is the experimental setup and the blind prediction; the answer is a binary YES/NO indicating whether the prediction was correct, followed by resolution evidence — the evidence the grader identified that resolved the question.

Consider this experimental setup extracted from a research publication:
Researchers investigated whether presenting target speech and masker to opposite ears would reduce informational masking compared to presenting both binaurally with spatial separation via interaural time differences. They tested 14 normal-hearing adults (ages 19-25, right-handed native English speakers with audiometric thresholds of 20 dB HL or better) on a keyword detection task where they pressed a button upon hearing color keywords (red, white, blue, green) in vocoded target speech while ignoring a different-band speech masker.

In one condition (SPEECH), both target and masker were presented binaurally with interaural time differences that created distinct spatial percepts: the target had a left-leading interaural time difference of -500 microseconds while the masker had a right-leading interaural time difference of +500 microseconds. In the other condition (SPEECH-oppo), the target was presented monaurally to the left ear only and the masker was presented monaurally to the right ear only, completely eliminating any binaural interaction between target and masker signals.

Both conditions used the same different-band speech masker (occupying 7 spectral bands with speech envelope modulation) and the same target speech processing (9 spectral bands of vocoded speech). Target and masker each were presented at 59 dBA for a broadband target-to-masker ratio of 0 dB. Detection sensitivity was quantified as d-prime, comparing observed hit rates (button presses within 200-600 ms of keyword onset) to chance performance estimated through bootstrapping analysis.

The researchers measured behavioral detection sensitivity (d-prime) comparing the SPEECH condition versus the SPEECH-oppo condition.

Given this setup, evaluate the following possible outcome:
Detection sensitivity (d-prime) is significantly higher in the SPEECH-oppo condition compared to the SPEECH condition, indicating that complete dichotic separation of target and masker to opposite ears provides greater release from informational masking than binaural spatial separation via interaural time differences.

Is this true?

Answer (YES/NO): YES